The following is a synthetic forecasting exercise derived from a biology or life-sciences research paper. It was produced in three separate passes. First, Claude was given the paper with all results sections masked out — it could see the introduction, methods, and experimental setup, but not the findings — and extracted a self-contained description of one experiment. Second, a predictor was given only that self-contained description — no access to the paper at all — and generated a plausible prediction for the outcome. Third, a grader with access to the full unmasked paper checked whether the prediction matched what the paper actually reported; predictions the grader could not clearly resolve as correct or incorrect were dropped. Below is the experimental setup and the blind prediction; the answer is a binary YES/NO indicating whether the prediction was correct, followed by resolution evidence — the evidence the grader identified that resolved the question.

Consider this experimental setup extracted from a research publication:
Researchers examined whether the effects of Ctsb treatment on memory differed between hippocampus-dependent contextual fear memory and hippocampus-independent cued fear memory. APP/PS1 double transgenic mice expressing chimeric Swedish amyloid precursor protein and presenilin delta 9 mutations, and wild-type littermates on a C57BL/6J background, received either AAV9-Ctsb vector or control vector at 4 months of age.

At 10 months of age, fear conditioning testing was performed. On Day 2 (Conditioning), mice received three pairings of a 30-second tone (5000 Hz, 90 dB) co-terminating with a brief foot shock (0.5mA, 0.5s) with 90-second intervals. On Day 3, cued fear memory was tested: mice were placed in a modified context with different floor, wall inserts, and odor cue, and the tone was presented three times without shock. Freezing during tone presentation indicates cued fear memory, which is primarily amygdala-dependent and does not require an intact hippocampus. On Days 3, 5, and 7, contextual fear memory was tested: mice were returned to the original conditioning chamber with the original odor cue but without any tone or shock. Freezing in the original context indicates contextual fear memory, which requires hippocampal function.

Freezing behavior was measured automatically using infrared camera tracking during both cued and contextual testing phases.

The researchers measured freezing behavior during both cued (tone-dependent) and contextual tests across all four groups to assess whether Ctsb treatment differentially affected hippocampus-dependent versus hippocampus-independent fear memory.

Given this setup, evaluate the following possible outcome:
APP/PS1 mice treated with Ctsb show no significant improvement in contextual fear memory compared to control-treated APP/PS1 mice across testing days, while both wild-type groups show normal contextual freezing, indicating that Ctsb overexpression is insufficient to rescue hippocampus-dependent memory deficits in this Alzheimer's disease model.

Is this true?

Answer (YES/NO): NO